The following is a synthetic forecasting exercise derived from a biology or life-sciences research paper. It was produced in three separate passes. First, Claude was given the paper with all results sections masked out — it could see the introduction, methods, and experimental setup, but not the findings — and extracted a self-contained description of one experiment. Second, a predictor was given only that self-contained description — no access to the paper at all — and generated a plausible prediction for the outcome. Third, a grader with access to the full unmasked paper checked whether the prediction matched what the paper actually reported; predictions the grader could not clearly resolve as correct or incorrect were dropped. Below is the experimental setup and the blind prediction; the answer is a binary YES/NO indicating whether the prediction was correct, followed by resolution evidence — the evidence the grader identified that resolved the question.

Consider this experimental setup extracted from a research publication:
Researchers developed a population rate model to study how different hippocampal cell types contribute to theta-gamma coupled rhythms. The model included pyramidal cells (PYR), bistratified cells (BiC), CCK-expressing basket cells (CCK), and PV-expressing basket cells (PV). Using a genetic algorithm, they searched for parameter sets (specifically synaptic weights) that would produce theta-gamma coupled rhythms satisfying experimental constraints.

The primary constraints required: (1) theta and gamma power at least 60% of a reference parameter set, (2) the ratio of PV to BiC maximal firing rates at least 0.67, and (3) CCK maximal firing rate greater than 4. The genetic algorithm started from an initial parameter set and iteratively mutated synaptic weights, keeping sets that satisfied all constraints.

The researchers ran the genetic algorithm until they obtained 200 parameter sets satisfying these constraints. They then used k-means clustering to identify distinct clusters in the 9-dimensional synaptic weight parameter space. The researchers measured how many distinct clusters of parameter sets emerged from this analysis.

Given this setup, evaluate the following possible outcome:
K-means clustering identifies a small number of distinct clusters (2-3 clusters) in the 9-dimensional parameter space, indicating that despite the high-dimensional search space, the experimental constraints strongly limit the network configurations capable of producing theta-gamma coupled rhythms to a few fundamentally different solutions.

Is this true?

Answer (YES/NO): NO